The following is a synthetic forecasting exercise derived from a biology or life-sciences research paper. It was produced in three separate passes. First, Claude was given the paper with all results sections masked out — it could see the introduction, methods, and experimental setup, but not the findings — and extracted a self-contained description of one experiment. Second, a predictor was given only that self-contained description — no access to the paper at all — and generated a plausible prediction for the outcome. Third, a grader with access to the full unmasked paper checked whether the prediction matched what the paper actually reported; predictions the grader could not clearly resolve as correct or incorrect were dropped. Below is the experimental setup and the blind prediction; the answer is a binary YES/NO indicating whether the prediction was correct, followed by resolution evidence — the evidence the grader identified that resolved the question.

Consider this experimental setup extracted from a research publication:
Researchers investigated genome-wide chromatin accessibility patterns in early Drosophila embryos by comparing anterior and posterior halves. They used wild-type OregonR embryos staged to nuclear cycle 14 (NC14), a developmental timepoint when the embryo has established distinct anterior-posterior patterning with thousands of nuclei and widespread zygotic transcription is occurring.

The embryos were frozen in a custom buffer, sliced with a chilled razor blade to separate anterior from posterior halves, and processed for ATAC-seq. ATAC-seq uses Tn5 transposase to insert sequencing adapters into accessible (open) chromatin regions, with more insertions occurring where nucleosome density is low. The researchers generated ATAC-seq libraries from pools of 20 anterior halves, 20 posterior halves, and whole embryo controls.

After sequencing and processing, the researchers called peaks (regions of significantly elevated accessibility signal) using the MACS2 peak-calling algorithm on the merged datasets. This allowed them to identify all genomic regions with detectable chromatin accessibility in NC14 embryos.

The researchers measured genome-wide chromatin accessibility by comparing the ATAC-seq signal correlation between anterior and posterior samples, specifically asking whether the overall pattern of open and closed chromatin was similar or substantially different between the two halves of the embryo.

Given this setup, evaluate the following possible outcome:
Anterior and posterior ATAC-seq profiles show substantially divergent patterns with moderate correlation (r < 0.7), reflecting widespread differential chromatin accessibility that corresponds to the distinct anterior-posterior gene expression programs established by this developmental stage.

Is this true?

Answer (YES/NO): NO